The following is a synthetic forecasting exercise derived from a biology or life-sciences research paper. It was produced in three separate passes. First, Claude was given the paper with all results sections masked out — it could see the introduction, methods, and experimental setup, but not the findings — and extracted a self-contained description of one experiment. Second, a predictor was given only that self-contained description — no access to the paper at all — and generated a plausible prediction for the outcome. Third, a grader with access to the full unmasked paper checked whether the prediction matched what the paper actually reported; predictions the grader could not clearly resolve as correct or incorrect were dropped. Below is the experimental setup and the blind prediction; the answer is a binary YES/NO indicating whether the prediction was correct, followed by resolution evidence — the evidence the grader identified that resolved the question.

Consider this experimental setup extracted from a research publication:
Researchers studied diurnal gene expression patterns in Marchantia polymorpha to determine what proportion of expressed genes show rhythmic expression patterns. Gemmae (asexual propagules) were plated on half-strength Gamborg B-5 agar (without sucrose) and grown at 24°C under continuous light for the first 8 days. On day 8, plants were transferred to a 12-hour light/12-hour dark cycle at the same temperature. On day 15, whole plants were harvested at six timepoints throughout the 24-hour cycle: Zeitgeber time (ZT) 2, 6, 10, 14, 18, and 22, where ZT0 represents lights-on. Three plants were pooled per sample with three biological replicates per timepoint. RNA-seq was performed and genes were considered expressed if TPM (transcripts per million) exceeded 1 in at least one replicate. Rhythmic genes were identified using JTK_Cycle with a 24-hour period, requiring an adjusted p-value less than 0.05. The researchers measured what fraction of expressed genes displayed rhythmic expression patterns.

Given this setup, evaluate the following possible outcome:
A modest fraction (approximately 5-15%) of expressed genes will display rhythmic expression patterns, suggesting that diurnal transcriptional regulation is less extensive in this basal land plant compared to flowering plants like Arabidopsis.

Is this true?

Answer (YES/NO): NO